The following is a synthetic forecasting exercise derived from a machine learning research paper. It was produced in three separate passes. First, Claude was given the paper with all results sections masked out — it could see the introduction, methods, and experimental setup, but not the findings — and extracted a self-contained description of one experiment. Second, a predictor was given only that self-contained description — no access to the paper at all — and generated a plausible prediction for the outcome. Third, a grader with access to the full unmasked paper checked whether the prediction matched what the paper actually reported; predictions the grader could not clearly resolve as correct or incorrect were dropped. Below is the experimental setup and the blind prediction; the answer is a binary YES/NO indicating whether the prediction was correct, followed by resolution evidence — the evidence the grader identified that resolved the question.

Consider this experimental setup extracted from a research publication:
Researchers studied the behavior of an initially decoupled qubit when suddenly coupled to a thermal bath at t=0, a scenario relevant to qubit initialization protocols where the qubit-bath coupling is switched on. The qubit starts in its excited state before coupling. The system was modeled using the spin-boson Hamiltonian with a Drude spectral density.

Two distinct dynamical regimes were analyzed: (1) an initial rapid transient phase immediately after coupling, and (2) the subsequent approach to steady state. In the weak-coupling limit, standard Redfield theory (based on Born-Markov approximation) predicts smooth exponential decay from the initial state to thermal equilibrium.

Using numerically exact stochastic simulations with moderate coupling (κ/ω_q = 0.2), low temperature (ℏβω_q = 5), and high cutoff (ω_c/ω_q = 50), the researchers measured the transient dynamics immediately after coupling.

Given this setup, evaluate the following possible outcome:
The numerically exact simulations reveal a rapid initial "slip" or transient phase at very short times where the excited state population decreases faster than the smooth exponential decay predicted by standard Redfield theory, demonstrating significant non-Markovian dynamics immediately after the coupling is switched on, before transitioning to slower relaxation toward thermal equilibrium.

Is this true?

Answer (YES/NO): YES